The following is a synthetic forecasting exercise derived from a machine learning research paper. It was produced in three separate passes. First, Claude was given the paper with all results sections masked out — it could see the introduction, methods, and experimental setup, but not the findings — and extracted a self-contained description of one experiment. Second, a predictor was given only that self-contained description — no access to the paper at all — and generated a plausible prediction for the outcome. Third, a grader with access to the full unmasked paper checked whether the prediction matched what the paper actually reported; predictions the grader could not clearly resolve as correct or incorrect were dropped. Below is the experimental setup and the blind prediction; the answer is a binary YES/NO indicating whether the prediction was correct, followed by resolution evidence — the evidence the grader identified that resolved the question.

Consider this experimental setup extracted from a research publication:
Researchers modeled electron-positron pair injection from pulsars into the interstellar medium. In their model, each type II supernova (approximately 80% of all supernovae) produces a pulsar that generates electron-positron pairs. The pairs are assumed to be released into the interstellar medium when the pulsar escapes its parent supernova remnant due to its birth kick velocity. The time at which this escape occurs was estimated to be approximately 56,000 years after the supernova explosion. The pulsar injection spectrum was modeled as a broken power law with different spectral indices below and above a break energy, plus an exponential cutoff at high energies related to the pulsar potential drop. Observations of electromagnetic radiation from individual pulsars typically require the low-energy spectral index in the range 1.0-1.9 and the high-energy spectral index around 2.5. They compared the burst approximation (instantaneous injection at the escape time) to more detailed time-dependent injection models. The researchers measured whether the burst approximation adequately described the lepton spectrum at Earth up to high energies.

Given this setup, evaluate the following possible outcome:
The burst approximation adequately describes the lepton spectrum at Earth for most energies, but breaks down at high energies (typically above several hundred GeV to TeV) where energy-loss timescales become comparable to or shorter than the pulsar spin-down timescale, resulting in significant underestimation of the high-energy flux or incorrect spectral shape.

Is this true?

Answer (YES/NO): NO